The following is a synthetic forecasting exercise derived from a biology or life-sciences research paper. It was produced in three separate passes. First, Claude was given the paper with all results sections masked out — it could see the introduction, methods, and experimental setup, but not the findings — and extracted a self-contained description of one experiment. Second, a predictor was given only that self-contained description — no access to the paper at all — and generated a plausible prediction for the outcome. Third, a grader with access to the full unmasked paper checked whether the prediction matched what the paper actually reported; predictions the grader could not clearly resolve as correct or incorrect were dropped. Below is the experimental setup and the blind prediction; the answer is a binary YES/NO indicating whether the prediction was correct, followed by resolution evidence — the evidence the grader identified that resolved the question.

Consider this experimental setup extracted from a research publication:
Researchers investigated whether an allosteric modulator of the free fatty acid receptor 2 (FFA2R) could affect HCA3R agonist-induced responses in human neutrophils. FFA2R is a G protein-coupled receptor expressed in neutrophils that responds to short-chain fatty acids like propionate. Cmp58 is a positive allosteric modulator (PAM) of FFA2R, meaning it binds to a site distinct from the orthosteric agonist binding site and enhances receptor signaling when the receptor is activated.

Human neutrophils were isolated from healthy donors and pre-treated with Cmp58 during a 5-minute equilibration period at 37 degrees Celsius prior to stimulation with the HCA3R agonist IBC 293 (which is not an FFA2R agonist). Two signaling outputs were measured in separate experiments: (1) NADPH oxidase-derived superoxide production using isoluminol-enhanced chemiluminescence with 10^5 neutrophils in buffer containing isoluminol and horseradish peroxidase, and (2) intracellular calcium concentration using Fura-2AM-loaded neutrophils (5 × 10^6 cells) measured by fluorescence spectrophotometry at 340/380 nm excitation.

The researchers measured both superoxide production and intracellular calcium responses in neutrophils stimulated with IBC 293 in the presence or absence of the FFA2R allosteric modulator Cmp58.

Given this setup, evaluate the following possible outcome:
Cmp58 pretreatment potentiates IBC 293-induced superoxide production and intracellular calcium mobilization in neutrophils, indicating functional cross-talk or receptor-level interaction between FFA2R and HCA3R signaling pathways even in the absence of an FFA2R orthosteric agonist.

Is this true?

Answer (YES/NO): NO